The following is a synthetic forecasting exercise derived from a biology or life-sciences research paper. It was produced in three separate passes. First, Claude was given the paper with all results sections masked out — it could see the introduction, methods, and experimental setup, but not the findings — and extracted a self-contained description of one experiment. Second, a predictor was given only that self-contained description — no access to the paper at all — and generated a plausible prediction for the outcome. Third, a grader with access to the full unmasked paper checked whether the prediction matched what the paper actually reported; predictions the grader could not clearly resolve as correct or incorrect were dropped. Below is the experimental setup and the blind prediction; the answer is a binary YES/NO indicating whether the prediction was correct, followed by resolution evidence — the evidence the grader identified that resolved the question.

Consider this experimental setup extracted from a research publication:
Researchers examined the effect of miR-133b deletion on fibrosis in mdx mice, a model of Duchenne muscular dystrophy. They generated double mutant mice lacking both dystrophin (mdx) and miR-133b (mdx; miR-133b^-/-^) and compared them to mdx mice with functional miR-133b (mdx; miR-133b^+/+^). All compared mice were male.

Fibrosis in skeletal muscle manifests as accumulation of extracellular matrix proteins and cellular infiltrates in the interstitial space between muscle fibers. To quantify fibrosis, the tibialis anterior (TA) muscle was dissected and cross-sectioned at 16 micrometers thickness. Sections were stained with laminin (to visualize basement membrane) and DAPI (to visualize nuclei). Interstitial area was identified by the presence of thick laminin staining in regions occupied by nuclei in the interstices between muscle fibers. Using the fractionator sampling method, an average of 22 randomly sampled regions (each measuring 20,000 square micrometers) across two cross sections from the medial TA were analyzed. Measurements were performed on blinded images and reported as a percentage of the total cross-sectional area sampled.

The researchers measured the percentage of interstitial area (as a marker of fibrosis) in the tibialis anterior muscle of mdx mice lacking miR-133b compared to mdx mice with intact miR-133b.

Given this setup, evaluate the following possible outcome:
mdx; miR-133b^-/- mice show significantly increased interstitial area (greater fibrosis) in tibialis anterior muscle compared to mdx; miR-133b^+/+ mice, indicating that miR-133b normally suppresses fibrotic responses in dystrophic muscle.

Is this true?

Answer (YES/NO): YES